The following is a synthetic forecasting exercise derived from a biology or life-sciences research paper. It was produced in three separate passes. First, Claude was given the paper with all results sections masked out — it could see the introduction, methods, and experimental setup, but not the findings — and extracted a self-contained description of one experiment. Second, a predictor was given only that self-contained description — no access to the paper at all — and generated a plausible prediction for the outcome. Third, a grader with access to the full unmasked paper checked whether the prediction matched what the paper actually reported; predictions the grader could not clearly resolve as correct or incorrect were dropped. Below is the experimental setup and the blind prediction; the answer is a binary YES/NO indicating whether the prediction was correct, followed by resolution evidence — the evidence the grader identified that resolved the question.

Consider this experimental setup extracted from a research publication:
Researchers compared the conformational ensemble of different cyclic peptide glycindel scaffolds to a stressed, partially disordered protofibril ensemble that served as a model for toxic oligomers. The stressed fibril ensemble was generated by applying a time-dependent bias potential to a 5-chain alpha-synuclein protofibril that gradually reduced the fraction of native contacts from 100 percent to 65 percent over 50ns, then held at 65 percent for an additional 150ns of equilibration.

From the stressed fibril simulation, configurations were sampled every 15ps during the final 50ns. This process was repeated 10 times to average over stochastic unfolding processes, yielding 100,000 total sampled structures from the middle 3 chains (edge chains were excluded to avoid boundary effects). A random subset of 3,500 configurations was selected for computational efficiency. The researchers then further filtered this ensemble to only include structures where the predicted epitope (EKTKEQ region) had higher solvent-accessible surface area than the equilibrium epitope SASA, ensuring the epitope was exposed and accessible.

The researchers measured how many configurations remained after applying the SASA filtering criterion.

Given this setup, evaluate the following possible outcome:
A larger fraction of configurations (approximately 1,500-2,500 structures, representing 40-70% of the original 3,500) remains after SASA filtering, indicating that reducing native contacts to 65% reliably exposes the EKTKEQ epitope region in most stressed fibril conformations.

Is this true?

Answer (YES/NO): NO